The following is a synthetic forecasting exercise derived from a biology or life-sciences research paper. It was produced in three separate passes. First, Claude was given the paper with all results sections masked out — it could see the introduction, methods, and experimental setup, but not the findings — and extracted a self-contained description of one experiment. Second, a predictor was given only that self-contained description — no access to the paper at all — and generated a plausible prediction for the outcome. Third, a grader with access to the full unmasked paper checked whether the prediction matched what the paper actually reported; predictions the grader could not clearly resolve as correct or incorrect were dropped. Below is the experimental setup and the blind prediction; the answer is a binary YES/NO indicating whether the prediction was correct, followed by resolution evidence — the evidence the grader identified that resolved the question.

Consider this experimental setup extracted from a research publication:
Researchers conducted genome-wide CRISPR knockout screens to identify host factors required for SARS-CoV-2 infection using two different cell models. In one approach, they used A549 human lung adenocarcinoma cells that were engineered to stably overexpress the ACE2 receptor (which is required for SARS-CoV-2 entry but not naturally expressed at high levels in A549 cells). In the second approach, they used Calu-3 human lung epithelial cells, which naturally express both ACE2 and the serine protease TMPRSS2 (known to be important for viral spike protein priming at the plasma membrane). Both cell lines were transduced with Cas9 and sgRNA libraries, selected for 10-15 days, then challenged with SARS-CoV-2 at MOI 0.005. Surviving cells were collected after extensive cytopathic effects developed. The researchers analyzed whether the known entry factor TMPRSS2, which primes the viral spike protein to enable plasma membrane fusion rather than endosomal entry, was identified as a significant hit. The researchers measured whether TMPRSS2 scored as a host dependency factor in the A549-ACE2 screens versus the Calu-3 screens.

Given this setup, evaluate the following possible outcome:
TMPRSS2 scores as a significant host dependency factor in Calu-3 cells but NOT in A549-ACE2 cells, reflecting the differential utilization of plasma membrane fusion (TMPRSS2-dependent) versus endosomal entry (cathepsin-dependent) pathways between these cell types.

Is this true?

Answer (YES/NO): YES